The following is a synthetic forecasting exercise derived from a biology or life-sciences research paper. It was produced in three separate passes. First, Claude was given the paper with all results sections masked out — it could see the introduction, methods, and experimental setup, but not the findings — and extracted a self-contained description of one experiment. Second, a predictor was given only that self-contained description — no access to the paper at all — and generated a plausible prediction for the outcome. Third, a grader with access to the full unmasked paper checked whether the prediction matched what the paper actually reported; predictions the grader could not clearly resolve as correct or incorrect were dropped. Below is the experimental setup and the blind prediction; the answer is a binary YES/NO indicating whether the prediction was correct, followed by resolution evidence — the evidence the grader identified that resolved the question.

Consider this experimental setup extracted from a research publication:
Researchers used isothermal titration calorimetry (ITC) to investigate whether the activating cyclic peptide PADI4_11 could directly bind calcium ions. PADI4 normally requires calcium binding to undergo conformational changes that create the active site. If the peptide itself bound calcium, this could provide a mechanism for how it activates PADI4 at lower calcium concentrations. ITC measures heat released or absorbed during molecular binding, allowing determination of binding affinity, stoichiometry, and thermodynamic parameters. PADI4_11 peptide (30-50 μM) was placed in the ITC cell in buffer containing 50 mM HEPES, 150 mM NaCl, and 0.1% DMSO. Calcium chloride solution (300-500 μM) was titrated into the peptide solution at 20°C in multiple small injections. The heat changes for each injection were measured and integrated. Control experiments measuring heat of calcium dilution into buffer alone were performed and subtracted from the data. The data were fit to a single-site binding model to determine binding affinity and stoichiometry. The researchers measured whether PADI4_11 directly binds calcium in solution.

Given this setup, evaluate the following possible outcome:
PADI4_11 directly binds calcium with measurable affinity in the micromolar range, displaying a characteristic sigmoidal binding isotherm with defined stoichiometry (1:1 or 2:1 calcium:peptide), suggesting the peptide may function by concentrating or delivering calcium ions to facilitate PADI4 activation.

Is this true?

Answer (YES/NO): NO